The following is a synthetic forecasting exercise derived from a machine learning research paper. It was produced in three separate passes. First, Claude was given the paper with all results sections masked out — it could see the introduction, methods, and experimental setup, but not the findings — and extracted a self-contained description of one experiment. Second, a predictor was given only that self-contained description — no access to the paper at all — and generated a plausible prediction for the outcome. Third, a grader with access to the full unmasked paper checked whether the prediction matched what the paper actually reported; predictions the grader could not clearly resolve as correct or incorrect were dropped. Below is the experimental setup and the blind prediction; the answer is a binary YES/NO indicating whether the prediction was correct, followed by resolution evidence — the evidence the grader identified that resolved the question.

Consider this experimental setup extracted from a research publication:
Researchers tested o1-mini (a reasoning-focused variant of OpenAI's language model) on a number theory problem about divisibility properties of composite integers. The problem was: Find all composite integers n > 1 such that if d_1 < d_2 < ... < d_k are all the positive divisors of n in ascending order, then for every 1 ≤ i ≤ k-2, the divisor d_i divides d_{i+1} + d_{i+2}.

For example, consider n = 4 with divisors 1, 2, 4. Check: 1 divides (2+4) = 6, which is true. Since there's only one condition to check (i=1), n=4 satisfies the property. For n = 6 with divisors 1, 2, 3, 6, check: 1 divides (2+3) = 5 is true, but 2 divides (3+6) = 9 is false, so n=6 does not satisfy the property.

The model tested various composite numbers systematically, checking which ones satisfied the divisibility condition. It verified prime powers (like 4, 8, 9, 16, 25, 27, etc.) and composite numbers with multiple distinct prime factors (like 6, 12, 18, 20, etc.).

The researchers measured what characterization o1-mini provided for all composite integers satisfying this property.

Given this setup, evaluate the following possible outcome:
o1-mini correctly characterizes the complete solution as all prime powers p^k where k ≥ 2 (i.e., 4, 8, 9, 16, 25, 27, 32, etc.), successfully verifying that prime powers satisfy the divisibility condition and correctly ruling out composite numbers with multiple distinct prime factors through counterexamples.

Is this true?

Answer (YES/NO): YES